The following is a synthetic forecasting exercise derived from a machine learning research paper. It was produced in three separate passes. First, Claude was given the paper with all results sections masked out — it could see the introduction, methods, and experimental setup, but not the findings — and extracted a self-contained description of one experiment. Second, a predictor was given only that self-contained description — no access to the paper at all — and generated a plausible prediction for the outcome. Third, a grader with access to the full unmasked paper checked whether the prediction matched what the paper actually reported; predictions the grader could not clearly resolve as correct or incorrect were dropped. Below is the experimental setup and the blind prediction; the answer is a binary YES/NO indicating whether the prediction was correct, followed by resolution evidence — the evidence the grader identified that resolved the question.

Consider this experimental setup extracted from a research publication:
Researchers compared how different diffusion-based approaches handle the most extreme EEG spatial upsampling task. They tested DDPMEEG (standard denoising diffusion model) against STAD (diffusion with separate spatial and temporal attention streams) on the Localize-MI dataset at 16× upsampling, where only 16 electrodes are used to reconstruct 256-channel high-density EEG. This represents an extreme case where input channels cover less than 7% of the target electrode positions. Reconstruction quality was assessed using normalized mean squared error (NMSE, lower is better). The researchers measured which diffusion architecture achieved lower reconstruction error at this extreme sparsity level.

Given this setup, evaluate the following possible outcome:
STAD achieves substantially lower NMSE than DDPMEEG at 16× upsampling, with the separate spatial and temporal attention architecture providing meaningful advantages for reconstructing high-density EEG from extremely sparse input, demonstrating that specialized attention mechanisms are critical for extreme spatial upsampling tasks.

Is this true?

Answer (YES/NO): NO